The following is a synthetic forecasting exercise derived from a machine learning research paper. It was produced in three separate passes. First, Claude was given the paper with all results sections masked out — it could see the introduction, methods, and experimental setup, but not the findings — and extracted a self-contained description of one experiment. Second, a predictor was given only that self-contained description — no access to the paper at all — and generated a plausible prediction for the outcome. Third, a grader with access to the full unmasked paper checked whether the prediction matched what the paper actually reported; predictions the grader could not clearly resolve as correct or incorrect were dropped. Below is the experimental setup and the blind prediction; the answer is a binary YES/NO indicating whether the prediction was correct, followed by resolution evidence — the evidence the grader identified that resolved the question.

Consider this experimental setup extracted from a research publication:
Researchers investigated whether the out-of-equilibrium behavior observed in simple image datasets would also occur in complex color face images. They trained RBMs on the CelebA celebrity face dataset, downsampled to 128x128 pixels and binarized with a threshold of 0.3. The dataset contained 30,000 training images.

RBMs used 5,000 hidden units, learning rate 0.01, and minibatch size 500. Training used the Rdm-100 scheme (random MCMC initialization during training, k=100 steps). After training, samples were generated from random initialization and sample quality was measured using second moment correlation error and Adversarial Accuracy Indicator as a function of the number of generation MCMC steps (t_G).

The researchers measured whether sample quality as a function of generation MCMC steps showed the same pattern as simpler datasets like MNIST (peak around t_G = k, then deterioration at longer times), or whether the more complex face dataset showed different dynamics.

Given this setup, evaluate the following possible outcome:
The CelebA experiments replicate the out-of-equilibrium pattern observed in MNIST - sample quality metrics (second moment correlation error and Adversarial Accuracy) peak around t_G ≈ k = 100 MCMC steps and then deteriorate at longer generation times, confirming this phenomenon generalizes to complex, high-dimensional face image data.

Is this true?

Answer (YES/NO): YES